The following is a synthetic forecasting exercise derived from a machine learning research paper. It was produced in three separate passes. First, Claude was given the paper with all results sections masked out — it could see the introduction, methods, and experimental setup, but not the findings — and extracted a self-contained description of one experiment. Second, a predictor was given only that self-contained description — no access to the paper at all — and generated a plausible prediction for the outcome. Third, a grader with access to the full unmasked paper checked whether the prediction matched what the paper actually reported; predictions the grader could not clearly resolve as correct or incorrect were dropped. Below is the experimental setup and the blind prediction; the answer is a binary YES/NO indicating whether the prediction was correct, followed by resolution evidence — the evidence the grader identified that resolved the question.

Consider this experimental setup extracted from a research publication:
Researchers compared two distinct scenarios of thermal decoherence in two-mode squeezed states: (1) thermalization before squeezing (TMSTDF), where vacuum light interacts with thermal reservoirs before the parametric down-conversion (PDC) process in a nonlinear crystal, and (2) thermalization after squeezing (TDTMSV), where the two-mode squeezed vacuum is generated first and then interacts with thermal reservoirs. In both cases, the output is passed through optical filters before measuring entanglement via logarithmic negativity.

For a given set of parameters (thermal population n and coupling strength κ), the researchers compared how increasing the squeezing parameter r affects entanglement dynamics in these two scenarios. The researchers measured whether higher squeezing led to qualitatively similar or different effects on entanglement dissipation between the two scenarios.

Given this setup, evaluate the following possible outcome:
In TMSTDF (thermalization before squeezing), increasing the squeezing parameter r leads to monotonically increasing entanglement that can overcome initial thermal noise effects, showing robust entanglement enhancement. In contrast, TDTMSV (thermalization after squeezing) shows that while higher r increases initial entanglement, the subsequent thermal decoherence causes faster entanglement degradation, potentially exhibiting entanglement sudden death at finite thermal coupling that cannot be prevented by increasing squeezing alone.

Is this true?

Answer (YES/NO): NO